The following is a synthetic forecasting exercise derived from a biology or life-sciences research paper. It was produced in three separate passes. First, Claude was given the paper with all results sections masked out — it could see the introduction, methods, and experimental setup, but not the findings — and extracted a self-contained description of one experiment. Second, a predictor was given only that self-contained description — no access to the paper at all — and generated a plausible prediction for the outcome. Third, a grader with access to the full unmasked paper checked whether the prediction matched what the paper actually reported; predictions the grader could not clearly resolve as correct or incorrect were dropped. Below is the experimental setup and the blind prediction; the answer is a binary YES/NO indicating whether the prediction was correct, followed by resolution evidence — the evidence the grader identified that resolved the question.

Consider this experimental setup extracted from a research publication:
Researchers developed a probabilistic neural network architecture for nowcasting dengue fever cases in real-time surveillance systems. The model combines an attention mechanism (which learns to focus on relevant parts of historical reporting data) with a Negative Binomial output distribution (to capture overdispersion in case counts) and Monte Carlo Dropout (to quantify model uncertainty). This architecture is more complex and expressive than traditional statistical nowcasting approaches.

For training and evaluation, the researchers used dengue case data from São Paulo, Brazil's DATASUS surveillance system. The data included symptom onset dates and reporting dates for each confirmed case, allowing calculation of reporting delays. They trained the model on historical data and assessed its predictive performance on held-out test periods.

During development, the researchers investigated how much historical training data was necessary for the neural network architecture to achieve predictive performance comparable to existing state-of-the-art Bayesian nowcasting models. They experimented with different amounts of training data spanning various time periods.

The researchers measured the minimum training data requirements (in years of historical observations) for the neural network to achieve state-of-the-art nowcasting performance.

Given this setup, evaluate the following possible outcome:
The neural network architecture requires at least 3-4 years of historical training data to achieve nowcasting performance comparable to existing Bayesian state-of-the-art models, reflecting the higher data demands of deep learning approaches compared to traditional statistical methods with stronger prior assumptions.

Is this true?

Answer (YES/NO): NO